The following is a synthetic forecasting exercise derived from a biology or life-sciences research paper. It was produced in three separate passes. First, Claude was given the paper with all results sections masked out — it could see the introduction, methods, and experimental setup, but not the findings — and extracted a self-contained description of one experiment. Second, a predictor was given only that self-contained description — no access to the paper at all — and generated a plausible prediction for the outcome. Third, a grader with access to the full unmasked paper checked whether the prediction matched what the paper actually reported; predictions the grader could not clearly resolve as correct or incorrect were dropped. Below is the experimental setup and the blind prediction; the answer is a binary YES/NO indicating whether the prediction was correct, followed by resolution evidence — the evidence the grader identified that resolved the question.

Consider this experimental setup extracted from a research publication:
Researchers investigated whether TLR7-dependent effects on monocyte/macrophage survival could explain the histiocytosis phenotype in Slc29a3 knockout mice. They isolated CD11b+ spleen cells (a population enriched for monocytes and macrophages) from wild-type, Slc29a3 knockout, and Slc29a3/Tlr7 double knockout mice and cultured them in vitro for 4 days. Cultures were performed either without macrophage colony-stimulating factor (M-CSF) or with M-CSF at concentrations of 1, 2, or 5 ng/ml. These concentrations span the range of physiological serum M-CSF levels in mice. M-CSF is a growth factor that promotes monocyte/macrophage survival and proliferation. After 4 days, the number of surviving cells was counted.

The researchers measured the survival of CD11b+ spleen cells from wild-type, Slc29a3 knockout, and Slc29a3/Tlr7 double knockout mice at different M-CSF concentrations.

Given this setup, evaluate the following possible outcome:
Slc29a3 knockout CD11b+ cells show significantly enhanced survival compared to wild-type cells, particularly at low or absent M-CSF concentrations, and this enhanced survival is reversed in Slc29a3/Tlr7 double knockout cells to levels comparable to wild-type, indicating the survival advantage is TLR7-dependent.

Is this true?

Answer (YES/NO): NO